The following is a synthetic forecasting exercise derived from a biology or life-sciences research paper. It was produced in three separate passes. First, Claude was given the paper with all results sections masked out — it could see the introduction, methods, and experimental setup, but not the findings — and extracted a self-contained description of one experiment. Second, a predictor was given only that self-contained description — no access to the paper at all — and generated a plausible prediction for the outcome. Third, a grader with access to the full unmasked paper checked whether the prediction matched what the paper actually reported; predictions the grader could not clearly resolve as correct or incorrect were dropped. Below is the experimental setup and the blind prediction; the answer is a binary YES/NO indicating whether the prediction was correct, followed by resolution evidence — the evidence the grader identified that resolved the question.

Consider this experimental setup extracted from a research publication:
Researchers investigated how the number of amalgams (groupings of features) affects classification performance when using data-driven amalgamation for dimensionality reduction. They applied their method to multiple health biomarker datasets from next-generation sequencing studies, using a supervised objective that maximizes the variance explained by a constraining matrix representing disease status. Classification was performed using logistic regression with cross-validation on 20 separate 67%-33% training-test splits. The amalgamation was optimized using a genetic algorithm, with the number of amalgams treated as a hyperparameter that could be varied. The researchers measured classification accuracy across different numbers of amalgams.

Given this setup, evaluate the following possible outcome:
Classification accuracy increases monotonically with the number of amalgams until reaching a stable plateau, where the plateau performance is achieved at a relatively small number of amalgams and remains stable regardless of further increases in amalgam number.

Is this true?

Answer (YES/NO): NO